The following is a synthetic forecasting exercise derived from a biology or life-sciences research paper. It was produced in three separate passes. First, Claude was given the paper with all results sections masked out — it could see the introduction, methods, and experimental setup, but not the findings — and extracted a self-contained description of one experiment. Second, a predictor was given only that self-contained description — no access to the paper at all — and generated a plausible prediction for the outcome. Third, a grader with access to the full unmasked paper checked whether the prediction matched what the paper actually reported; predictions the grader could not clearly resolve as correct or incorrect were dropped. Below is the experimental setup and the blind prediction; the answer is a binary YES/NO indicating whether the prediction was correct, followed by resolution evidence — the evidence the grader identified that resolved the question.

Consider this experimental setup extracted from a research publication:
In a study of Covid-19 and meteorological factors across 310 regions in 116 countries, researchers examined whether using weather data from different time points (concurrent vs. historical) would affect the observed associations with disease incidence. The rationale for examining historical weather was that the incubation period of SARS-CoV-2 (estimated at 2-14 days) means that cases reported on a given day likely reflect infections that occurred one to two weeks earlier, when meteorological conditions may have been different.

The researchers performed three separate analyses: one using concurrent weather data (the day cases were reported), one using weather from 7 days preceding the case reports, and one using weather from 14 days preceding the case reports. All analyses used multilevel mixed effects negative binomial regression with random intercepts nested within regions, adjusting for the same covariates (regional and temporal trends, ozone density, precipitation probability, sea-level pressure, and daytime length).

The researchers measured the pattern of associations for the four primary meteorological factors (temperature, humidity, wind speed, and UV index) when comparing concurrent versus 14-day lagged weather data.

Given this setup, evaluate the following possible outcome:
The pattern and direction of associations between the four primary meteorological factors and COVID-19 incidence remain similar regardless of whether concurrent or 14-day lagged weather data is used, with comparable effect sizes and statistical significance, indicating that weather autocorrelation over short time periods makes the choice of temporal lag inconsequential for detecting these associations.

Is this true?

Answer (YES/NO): NO